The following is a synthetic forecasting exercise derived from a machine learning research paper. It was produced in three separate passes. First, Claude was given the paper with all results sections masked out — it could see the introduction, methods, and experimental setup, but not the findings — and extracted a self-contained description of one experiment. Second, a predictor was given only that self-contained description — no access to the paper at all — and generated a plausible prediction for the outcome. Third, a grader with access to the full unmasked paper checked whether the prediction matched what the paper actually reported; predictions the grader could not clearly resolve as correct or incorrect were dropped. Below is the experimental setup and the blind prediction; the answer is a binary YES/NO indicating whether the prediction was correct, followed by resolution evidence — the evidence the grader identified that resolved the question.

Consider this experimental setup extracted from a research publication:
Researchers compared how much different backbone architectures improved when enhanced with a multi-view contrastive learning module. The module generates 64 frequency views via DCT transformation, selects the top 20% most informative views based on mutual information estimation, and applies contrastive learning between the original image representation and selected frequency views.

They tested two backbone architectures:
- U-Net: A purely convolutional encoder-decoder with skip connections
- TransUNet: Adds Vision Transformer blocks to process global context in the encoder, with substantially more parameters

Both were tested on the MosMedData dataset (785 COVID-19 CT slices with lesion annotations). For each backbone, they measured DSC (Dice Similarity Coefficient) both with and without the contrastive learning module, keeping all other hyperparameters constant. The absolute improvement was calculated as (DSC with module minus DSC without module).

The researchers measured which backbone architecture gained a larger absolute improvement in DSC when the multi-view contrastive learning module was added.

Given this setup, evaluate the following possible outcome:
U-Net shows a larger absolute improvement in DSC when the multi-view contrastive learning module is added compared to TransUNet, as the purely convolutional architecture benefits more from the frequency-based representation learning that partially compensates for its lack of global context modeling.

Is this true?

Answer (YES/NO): YES